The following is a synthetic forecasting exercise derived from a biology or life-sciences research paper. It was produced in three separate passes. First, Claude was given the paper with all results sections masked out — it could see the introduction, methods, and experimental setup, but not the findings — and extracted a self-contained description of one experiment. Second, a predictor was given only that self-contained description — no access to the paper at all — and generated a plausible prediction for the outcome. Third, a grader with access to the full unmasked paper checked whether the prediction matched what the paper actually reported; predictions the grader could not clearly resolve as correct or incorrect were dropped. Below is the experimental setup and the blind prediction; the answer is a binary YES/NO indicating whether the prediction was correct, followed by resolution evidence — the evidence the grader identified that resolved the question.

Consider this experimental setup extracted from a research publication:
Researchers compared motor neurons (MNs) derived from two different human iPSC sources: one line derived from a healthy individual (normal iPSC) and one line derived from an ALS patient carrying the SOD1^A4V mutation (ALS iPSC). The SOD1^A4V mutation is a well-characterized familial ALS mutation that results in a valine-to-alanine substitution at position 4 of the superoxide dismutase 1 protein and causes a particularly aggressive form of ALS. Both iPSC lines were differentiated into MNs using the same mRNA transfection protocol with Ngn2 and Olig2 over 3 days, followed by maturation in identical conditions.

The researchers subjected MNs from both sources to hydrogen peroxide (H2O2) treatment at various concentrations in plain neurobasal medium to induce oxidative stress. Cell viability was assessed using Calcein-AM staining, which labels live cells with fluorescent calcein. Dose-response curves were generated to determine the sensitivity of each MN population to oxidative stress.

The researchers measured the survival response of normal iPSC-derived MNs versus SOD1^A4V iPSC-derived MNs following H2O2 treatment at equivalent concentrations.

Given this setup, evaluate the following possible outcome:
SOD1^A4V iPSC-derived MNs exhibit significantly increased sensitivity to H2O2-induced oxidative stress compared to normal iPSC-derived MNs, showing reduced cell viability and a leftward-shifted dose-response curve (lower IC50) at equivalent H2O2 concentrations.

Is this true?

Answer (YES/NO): NO